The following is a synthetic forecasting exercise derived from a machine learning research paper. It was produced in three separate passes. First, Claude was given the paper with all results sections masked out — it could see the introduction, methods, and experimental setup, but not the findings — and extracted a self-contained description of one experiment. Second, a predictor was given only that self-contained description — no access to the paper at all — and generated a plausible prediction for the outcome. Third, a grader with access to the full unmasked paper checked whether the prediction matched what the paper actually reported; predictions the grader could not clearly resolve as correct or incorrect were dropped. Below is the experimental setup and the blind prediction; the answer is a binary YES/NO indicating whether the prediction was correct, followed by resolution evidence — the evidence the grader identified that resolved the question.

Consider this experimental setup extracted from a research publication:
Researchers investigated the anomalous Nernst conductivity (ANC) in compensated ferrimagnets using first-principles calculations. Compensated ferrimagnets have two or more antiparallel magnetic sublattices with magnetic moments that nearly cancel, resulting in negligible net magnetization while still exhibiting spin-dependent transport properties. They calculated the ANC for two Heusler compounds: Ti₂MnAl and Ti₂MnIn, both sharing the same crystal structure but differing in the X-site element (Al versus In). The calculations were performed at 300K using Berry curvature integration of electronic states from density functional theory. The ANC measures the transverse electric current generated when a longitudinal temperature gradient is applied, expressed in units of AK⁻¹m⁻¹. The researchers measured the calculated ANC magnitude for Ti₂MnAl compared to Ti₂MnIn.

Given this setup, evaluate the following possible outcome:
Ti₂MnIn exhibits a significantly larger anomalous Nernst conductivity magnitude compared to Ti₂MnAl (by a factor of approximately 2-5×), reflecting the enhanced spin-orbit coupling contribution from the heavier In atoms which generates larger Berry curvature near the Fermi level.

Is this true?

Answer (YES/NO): NO